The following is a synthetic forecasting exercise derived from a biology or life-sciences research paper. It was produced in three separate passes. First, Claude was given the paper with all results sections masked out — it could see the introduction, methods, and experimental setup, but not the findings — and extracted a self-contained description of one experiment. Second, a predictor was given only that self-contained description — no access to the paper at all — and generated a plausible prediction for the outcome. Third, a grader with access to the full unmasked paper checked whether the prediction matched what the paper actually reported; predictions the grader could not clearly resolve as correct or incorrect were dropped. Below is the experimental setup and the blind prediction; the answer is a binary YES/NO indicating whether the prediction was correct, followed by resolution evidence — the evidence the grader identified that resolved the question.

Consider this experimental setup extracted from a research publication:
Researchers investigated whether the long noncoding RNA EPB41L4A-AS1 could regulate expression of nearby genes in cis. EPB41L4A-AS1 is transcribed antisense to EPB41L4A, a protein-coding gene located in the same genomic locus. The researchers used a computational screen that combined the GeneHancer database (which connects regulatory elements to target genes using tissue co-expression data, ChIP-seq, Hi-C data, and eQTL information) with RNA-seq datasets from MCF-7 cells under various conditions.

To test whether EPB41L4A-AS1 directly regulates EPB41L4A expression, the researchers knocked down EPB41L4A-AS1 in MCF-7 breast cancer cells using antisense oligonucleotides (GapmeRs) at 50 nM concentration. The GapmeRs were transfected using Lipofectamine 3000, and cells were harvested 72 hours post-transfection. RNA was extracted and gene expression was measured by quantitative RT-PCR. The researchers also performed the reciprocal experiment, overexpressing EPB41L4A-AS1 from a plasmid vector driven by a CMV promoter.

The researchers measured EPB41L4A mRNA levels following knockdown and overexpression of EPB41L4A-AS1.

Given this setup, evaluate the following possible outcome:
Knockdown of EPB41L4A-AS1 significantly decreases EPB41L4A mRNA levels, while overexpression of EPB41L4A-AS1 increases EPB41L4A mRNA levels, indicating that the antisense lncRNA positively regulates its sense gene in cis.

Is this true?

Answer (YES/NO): NO